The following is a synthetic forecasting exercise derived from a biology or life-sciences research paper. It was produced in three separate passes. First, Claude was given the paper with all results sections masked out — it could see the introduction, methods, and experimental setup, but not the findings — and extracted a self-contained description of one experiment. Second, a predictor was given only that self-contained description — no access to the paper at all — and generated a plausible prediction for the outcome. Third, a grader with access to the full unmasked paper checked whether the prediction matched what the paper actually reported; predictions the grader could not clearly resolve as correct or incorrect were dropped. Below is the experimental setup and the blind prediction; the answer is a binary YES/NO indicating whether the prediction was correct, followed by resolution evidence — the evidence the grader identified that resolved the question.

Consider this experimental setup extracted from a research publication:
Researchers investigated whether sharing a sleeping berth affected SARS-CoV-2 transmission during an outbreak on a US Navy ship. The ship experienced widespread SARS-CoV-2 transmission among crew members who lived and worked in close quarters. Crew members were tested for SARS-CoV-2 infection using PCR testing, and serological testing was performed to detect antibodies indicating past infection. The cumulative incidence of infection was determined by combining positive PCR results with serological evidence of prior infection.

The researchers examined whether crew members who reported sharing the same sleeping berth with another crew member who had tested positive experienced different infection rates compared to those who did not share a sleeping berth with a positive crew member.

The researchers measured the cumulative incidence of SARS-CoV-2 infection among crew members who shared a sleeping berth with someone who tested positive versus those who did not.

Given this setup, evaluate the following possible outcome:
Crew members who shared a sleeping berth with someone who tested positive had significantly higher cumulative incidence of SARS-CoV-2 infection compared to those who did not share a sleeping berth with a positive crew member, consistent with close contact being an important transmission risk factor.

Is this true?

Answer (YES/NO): YES